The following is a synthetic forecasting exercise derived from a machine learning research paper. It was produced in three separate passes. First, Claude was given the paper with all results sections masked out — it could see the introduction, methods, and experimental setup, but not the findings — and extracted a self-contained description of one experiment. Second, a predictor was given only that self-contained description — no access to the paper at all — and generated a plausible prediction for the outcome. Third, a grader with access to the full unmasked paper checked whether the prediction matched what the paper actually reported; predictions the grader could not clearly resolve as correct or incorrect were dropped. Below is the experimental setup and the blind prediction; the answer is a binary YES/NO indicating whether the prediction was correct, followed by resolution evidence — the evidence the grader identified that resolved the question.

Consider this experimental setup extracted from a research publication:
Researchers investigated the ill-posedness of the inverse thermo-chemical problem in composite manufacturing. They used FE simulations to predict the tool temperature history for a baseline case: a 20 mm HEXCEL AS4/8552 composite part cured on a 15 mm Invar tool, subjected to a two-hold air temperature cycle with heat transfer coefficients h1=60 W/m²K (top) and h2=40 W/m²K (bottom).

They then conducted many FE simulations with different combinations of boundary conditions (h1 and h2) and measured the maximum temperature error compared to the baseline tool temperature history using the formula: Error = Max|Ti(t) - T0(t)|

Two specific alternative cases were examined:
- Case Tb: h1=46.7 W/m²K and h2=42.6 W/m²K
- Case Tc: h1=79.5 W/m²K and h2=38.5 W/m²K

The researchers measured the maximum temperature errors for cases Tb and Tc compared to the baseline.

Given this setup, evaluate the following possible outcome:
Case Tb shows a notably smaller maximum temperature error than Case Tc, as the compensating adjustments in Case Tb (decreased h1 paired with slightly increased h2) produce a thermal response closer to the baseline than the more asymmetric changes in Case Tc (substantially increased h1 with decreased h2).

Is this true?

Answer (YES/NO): NO